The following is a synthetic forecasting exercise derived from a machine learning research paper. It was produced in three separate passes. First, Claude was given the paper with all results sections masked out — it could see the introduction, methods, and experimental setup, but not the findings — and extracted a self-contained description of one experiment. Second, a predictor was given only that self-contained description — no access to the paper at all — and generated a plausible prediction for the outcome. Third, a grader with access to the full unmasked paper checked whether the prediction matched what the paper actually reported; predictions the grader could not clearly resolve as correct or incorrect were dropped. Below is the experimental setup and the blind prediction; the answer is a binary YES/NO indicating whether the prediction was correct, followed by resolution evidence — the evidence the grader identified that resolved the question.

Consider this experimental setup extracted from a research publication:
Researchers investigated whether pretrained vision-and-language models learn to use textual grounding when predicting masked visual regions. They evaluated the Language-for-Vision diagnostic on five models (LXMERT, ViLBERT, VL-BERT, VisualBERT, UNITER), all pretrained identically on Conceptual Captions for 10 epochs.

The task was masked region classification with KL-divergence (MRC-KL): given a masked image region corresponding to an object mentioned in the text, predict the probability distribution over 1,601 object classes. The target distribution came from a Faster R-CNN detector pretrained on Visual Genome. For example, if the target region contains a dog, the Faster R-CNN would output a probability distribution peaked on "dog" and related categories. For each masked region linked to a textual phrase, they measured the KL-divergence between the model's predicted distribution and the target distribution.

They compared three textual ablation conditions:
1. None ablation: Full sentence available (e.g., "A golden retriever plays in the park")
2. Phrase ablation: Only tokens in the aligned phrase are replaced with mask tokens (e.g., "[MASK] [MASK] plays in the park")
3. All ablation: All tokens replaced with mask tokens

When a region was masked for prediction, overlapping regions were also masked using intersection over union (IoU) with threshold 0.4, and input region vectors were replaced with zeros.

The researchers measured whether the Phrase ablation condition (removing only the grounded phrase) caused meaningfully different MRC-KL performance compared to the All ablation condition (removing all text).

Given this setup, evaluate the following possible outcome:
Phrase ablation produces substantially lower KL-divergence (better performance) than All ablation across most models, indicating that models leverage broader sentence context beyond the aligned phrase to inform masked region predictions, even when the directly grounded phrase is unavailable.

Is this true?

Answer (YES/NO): NO